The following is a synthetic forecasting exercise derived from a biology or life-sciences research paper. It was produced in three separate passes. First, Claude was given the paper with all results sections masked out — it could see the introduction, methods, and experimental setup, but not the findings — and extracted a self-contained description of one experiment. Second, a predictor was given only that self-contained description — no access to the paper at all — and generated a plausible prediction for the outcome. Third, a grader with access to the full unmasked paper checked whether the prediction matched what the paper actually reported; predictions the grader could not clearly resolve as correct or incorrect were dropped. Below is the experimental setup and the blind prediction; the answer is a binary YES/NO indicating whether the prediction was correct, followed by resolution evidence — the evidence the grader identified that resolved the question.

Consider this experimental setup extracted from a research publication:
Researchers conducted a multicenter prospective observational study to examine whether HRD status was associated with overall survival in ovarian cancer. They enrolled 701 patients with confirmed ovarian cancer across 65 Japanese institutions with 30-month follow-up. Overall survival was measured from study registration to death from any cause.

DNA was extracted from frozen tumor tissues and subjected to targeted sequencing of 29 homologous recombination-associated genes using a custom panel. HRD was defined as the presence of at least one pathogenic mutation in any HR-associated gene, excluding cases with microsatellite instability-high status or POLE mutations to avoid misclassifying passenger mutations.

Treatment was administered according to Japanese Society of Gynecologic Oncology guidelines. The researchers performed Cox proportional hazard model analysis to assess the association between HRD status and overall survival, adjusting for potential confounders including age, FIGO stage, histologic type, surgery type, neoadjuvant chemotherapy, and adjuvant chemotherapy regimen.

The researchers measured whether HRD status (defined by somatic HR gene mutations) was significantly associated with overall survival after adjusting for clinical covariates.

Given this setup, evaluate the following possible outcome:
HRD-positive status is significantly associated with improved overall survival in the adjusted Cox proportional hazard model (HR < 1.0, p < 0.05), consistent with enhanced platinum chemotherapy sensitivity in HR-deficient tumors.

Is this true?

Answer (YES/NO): YES